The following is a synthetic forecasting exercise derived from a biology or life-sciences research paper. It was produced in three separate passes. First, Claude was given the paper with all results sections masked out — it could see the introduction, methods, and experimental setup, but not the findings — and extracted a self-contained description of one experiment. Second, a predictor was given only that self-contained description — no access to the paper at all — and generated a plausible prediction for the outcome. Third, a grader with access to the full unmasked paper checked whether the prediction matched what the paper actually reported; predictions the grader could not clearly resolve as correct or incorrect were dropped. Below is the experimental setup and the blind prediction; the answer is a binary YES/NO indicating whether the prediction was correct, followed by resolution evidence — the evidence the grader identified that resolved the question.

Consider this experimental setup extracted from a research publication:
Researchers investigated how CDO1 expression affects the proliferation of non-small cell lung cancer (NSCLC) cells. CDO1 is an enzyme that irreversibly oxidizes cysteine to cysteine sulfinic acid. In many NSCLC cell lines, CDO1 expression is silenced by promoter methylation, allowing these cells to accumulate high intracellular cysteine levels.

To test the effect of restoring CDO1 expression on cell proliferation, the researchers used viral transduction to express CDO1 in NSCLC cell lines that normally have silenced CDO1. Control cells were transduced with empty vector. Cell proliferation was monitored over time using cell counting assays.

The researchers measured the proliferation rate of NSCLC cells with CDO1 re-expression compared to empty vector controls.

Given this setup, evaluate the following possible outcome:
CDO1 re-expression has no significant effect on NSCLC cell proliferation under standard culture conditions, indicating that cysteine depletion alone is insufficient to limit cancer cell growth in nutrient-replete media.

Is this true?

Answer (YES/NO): NO